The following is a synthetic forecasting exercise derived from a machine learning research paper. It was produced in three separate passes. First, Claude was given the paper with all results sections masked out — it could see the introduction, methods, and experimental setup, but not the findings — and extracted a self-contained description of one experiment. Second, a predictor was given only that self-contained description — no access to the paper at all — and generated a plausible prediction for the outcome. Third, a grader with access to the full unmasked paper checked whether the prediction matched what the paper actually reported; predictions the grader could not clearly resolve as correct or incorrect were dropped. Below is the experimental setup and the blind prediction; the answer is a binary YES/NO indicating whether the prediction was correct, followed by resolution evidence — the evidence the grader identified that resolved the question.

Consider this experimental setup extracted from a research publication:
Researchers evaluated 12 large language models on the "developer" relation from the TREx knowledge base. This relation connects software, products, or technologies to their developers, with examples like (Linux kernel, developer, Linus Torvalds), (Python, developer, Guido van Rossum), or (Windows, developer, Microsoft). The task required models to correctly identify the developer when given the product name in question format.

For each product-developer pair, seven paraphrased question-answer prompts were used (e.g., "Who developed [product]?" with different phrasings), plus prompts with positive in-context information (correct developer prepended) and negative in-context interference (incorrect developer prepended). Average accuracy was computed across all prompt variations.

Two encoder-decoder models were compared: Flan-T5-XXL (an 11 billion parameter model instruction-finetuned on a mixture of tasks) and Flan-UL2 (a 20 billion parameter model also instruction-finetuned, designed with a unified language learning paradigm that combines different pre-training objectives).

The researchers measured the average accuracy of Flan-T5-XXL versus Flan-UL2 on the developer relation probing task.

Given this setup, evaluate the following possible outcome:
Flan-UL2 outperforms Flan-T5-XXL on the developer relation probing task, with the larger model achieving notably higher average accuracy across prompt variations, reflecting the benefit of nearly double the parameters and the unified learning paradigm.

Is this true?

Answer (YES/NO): NO